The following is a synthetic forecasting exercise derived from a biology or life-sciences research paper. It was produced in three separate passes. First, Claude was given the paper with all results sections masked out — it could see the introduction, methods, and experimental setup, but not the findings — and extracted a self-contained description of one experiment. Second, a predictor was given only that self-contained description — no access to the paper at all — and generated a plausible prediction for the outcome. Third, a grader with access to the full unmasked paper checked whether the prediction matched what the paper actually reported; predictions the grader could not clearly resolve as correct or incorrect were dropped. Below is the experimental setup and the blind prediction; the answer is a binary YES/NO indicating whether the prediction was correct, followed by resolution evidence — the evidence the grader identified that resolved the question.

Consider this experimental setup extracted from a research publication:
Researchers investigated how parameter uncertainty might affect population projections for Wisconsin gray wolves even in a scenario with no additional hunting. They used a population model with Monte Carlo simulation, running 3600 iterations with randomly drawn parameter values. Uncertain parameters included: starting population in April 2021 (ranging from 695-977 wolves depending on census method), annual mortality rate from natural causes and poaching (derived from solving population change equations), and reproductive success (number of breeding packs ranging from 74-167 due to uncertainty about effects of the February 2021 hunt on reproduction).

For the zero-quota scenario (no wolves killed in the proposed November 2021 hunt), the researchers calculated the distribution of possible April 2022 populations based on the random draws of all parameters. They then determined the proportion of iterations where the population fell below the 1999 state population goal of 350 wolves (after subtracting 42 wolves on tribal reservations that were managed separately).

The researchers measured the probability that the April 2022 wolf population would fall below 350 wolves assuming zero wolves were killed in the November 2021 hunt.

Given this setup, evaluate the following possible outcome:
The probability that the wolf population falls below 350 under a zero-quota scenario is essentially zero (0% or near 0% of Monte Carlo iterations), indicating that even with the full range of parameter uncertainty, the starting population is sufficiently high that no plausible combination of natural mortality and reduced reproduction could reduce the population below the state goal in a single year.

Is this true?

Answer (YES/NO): NO